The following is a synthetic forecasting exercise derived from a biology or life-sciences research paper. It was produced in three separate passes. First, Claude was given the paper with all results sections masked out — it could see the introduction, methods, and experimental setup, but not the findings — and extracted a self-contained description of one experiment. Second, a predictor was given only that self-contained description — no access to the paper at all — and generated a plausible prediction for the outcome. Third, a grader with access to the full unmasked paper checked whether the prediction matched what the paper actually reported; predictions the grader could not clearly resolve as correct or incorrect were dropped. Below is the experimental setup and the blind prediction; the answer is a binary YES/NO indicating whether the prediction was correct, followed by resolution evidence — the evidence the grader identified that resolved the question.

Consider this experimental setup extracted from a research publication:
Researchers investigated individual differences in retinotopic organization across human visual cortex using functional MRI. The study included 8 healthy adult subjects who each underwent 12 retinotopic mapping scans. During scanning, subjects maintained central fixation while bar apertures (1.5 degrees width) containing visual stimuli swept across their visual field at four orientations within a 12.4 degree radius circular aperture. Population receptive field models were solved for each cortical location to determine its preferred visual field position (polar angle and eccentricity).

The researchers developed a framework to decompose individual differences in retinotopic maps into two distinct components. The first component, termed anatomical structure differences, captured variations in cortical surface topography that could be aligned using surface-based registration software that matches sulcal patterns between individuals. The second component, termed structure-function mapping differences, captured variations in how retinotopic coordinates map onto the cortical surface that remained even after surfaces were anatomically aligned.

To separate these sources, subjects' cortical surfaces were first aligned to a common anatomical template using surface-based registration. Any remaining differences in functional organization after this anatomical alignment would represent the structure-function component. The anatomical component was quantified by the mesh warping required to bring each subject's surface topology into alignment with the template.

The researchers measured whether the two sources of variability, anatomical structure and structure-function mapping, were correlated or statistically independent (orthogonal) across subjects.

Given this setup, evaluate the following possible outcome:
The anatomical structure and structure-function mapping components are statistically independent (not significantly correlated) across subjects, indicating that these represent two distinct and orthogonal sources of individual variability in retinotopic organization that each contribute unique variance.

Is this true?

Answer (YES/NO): YES